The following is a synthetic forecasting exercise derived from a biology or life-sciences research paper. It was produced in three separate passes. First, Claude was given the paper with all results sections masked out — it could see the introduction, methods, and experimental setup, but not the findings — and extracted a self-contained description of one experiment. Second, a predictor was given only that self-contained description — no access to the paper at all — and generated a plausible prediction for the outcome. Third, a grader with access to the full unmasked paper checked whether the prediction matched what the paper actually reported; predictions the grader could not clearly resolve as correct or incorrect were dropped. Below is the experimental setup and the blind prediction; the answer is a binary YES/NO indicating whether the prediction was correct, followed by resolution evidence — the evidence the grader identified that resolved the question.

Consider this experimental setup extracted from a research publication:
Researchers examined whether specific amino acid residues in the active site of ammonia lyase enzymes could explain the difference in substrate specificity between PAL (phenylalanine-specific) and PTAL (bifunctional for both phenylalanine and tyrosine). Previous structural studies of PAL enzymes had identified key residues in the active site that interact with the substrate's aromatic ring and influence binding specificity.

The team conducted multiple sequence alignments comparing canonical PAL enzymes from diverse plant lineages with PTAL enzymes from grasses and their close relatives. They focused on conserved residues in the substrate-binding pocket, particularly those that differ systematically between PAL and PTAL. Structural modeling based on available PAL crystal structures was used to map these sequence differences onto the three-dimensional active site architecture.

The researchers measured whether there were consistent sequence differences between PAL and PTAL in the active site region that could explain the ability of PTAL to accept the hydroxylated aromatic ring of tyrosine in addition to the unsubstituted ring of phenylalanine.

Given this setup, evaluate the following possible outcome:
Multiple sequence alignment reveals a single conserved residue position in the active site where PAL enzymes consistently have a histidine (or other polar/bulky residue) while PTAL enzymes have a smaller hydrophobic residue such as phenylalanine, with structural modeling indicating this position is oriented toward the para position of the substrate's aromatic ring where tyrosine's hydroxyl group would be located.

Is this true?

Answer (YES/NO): NO